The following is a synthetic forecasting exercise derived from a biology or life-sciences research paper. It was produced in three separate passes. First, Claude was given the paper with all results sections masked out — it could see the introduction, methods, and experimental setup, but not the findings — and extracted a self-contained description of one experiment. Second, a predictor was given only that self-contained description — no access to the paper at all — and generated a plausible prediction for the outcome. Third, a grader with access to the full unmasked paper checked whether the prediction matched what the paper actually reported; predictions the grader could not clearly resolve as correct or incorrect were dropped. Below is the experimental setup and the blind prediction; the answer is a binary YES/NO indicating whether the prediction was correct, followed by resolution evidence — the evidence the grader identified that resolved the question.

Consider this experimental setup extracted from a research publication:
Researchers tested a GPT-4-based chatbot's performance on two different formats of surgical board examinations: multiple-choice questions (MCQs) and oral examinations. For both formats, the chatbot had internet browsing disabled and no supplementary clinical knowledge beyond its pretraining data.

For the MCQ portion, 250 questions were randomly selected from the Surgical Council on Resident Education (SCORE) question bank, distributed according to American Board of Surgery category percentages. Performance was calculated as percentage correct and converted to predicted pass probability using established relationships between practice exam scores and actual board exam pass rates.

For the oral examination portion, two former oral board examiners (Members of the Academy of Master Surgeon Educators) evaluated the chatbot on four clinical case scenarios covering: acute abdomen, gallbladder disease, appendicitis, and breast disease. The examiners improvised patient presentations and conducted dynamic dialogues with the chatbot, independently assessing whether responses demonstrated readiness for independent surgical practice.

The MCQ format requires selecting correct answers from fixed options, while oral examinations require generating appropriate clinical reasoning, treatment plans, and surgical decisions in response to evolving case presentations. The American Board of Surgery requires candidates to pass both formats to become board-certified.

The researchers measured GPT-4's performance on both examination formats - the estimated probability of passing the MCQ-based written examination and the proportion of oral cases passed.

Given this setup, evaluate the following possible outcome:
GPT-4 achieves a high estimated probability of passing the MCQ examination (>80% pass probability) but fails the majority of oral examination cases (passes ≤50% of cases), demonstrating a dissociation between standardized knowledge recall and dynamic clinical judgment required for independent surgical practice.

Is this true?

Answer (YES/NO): YES